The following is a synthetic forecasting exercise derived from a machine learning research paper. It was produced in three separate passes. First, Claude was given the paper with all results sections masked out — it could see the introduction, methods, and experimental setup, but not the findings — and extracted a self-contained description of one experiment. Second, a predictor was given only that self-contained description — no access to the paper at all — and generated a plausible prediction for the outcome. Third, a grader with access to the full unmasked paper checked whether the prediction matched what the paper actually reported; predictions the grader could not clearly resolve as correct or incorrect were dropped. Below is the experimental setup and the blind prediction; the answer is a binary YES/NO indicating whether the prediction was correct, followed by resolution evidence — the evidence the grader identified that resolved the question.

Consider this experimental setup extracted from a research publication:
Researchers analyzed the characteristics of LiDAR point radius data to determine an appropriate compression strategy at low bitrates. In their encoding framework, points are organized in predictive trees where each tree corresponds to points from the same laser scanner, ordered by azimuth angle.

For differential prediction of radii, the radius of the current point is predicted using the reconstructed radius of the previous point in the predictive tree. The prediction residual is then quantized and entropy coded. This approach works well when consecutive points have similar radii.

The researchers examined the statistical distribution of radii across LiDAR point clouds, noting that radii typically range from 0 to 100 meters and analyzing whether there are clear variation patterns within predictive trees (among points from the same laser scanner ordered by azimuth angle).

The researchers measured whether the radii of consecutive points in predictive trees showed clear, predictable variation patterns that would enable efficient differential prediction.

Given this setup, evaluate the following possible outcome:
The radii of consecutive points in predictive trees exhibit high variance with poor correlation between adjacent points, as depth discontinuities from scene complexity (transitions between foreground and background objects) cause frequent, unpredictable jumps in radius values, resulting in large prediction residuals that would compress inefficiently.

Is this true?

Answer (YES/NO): NO